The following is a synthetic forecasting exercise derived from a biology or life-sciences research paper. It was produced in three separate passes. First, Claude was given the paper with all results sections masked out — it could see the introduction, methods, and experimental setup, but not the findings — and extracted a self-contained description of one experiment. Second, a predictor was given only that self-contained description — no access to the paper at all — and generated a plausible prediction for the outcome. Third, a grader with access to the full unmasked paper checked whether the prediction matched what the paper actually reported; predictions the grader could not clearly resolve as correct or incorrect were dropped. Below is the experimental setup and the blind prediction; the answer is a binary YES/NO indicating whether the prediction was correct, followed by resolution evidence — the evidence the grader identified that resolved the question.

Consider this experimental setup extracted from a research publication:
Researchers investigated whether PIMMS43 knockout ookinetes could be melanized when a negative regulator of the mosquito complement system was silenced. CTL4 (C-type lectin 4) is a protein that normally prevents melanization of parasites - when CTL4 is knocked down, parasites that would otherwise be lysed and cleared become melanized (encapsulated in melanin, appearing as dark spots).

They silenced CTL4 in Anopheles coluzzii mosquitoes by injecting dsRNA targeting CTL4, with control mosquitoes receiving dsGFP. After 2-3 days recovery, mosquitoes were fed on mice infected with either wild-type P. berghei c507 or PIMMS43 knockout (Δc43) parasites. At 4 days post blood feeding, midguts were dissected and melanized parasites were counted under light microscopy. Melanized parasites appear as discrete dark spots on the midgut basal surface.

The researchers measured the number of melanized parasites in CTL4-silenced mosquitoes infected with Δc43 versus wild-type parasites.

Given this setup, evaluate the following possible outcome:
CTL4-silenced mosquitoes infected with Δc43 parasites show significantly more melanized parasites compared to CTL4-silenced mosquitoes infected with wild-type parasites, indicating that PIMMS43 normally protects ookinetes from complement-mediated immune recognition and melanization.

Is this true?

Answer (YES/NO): NO